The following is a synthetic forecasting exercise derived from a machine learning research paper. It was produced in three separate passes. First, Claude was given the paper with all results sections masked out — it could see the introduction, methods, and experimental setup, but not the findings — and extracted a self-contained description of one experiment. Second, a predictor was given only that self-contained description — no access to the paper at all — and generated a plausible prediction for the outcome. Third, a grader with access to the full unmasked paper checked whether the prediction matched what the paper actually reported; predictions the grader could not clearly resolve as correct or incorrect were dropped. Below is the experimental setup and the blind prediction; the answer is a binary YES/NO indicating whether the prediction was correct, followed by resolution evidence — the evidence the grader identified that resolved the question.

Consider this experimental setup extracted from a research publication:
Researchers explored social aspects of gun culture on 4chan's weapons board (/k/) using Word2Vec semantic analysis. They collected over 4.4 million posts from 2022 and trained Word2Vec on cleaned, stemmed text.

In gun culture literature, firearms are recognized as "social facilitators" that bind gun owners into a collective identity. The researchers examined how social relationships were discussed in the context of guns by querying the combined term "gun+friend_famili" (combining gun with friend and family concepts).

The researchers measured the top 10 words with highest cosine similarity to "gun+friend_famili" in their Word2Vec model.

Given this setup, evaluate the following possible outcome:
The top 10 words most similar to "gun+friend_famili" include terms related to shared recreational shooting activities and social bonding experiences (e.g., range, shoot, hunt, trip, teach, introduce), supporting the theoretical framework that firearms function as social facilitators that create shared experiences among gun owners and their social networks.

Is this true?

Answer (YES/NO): NO